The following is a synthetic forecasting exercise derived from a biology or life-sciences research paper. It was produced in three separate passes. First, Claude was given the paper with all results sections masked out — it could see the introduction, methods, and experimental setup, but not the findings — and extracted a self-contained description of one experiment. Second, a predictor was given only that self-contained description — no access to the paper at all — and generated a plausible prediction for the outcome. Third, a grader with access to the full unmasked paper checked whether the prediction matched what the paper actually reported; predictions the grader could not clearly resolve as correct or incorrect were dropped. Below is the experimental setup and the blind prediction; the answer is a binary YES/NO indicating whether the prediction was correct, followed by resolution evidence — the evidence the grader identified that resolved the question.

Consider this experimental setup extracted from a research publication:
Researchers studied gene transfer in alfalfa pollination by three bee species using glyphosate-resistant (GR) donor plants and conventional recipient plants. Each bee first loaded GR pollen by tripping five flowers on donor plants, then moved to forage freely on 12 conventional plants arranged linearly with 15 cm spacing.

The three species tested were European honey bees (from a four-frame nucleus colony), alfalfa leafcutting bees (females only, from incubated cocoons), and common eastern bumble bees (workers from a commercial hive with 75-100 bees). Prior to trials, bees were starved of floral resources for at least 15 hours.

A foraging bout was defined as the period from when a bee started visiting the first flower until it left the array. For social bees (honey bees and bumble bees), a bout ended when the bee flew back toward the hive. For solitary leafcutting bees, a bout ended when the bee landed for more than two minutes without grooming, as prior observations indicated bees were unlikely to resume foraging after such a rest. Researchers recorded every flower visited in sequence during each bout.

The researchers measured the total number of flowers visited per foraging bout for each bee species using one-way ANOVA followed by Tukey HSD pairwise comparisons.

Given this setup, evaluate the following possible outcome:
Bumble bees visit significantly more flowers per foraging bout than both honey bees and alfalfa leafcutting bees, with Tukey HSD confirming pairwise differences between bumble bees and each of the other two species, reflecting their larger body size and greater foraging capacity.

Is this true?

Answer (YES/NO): YES